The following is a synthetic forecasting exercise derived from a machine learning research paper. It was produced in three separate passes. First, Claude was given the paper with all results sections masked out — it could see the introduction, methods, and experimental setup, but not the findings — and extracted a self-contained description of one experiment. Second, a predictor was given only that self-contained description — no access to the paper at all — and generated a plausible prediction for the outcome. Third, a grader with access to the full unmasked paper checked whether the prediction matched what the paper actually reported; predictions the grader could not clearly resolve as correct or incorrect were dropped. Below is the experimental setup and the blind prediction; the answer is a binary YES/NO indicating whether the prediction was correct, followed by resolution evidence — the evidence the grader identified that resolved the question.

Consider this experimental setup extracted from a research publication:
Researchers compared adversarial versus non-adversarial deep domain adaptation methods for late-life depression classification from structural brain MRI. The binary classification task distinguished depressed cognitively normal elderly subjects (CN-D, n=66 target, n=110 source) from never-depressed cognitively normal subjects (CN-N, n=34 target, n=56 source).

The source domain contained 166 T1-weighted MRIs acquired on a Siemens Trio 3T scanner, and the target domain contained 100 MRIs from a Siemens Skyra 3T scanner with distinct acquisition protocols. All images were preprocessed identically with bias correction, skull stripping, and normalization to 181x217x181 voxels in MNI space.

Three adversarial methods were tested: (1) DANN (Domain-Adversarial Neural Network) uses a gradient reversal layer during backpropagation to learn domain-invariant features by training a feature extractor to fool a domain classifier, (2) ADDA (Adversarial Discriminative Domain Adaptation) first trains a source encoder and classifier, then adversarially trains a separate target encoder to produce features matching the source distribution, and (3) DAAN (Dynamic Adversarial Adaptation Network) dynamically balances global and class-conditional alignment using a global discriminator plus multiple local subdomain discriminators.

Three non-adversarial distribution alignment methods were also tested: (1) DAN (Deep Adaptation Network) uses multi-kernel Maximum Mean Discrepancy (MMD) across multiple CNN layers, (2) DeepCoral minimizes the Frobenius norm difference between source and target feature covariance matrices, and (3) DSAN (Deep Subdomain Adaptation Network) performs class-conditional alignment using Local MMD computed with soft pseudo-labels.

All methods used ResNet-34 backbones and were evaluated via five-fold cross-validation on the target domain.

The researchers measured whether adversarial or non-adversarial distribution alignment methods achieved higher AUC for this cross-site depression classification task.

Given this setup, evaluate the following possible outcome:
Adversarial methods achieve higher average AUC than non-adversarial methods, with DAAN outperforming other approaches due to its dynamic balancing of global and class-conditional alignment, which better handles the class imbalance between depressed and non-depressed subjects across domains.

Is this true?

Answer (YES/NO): NO